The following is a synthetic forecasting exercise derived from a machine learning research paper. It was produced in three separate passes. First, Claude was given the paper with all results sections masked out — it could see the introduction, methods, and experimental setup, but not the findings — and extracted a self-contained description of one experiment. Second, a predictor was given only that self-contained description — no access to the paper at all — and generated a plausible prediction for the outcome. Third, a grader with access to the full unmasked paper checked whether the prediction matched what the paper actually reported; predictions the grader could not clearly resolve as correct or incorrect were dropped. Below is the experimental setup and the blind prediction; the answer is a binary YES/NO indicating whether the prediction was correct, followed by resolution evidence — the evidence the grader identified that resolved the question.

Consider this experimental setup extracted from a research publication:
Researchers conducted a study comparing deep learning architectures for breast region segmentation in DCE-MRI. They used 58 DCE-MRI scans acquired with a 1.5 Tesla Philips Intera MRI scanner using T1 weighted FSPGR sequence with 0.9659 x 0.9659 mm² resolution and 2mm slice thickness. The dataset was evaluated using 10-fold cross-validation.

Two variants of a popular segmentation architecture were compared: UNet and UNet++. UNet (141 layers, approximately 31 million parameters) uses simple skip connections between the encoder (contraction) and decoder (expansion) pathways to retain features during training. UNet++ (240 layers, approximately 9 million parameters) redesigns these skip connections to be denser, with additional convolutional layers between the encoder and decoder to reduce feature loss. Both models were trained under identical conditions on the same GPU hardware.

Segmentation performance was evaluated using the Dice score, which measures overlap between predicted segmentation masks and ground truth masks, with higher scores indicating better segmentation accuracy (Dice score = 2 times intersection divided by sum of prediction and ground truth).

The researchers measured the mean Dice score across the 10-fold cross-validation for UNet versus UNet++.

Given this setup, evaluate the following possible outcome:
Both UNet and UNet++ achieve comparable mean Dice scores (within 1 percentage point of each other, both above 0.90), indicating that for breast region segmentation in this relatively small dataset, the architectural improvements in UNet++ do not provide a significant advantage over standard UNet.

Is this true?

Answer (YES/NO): YES